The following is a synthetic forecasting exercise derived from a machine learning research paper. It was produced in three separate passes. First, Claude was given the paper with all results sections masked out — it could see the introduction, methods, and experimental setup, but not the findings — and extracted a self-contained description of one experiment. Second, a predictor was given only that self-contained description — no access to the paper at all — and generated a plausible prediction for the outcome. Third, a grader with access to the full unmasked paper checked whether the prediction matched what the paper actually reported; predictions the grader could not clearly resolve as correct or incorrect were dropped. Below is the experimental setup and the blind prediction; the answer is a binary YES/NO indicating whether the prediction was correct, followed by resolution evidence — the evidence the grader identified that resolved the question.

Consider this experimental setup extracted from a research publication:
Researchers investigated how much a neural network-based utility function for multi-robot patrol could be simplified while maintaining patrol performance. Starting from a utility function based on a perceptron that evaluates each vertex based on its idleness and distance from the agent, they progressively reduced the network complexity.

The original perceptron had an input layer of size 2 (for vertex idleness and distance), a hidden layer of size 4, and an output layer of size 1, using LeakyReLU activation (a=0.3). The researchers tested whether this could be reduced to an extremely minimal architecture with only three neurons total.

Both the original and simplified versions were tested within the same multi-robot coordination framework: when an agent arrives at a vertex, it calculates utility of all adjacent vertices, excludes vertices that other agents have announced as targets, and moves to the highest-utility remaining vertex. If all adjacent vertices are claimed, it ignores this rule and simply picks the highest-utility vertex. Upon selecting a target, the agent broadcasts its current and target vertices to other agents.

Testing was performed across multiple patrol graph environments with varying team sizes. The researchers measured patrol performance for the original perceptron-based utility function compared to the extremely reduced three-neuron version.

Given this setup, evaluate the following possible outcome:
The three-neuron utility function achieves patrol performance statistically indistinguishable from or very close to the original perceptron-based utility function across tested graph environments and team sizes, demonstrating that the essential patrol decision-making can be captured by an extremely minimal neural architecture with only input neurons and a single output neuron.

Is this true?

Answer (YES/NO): YES